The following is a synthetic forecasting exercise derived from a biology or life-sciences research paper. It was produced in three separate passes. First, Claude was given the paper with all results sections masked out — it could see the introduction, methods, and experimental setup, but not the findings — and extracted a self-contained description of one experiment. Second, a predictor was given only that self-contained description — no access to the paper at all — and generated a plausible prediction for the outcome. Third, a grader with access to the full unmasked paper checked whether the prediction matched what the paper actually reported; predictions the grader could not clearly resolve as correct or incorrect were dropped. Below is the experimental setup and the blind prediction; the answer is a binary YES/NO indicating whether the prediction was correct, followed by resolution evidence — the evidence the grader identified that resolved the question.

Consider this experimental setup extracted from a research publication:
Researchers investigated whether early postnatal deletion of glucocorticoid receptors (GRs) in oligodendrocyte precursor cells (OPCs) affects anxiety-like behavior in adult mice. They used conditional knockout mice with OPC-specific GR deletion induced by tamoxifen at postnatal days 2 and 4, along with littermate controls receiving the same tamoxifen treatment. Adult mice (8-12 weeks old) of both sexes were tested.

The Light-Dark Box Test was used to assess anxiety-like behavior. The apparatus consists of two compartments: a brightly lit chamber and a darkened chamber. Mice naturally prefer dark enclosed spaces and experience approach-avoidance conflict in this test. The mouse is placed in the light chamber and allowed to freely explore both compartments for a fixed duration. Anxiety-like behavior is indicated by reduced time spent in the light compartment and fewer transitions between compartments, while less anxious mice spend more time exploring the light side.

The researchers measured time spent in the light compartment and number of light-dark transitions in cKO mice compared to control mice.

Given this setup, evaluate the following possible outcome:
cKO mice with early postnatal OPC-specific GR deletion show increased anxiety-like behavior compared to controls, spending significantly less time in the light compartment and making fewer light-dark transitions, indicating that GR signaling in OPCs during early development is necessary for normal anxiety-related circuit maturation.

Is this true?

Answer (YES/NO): NO